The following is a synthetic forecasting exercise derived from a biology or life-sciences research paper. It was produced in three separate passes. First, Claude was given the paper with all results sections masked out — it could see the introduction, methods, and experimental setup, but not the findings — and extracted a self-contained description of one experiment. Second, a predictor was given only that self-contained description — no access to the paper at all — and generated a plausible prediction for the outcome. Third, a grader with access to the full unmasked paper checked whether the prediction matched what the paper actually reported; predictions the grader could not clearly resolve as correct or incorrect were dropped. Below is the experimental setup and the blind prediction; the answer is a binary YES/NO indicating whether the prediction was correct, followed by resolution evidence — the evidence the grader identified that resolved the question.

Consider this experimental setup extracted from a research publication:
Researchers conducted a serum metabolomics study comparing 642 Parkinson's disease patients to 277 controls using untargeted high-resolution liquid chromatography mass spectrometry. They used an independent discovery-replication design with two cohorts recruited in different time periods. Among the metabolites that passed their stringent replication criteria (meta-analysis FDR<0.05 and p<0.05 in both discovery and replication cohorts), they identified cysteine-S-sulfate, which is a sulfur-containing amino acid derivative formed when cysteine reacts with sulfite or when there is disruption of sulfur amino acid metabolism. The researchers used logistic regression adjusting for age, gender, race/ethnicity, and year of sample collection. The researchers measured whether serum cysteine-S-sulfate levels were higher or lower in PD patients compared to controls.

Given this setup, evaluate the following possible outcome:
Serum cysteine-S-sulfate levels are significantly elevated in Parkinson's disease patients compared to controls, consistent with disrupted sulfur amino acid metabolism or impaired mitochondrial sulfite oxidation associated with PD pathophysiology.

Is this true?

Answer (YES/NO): YES